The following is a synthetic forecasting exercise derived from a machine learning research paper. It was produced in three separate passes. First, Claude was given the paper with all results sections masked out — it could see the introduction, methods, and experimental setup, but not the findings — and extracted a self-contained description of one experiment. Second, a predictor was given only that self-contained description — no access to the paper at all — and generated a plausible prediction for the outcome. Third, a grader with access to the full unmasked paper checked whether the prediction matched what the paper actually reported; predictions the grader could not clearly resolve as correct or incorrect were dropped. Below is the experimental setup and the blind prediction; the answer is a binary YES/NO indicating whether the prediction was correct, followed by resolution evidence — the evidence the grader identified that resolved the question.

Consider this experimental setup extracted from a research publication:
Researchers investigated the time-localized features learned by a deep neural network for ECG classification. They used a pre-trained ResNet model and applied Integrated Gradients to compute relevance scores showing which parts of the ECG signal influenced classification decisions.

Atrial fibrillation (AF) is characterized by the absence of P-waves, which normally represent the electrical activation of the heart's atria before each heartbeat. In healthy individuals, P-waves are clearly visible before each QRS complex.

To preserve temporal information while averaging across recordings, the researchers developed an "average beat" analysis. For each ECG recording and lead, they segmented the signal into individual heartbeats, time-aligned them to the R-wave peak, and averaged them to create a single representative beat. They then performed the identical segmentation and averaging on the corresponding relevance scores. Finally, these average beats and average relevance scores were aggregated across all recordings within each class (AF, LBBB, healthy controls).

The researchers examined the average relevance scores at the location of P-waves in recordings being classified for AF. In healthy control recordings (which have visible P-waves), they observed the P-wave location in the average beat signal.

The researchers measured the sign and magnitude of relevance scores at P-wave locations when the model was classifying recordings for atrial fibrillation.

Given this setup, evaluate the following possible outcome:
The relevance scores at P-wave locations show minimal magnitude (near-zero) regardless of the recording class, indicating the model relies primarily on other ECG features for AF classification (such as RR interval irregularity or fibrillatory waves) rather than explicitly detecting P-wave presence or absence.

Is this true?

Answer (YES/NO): NO